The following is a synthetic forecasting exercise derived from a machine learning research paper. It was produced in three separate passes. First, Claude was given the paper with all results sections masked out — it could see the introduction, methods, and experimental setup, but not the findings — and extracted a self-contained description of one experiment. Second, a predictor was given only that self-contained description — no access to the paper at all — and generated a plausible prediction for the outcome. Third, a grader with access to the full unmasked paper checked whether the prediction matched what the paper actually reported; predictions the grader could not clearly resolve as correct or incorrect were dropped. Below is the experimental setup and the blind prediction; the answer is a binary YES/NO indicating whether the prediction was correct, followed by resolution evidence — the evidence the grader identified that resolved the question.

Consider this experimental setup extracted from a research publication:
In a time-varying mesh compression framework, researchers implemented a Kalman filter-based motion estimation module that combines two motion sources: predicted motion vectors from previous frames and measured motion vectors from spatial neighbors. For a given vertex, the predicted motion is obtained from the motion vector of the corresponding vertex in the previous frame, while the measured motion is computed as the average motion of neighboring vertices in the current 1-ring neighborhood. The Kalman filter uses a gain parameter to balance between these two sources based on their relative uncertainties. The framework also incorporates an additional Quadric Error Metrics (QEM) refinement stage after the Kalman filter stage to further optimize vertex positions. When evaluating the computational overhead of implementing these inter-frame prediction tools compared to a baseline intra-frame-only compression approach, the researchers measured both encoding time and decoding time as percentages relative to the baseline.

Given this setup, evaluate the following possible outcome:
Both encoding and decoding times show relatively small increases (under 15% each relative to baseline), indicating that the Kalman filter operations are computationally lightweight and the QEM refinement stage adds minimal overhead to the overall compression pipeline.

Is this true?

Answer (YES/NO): YES